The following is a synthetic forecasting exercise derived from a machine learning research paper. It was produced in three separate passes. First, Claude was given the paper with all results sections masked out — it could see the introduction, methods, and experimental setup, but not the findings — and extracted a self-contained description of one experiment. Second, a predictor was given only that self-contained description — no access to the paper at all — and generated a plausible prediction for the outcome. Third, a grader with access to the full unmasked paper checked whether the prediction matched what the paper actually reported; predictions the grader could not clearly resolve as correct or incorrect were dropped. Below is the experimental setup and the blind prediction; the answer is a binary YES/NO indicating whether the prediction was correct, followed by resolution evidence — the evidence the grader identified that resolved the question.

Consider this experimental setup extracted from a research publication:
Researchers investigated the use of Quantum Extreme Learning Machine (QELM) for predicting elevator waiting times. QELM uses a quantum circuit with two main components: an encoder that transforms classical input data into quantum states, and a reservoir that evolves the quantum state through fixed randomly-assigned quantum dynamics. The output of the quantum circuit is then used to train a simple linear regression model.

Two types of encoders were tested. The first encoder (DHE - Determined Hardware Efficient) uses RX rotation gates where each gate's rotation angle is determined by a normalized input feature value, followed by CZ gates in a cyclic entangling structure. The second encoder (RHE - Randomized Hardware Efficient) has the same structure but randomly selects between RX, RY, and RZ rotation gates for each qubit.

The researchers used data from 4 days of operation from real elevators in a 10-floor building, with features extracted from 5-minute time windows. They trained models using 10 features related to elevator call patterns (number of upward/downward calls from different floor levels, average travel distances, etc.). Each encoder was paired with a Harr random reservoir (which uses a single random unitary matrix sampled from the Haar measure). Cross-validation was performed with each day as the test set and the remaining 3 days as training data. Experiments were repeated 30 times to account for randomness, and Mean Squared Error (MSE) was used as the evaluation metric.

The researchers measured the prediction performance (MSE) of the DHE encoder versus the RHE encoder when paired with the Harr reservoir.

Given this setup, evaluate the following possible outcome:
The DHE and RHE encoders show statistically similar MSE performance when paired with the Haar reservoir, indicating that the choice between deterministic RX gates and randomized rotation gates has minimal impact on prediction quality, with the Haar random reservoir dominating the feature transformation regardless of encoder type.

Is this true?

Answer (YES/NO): NO